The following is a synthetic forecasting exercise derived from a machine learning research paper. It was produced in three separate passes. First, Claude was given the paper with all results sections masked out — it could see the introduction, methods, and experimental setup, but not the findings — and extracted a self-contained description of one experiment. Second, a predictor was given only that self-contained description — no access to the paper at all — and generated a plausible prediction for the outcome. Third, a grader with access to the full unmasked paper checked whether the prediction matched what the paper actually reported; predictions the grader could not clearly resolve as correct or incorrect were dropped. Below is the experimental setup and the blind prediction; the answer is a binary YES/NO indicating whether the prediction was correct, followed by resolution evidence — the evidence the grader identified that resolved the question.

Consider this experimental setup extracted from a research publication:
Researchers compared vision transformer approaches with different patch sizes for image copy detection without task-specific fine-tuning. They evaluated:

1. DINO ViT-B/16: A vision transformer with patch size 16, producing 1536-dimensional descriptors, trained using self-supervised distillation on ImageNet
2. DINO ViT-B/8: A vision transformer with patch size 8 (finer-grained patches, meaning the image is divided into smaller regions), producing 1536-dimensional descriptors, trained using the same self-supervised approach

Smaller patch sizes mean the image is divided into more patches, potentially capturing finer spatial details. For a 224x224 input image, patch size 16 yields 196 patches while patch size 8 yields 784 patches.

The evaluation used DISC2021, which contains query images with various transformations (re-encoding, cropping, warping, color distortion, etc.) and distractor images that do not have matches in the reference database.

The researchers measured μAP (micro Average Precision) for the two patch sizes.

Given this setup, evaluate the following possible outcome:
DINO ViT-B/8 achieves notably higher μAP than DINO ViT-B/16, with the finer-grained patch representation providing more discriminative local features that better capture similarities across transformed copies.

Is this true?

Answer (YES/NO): NO